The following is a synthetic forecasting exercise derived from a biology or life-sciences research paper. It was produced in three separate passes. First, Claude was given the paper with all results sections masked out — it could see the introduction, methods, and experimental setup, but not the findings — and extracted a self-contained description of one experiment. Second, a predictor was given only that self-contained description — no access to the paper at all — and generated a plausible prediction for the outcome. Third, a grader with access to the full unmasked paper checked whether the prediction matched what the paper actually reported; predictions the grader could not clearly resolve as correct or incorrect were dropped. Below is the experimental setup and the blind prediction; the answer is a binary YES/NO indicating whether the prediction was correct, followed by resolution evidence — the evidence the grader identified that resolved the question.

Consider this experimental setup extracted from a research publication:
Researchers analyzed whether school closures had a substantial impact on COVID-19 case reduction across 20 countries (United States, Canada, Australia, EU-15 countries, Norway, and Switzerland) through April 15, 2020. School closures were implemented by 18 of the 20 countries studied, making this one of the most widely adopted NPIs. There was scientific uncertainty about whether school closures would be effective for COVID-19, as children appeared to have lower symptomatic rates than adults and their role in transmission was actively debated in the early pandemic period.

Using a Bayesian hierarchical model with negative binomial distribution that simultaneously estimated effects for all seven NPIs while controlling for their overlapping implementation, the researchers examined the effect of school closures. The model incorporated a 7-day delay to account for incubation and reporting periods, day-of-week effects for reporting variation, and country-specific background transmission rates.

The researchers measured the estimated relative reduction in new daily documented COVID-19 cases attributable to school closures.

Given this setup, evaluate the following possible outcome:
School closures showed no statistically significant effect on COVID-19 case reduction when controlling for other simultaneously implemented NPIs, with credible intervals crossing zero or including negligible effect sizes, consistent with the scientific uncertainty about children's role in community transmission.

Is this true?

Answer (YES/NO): YES